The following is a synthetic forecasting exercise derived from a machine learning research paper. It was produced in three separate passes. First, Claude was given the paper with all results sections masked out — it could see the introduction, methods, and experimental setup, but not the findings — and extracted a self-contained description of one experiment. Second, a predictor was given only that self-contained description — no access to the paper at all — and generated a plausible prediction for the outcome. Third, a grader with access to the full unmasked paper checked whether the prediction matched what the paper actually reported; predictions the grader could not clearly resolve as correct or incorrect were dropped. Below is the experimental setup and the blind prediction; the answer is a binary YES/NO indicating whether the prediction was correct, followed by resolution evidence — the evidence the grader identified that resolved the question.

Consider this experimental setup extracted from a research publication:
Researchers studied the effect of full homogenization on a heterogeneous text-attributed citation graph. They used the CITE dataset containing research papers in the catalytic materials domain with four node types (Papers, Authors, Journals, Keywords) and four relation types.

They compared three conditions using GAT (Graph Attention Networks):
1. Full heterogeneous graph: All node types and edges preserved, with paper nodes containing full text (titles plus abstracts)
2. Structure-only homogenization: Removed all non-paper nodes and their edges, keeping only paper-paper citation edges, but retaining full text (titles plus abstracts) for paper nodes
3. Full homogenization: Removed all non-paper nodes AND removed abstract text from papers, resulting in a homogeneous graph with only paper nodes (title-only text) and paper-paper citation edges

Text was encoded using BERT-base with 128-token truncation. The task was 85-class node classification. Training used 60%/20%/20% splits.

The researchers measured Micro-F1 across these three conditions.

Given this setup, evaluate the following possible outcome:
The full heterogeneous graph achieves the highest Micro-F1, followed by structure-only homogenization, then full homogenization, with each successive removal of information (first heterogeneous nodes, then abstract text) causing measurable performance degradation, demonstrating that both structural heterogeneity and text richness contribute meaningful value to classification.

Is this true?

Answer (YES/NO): NO